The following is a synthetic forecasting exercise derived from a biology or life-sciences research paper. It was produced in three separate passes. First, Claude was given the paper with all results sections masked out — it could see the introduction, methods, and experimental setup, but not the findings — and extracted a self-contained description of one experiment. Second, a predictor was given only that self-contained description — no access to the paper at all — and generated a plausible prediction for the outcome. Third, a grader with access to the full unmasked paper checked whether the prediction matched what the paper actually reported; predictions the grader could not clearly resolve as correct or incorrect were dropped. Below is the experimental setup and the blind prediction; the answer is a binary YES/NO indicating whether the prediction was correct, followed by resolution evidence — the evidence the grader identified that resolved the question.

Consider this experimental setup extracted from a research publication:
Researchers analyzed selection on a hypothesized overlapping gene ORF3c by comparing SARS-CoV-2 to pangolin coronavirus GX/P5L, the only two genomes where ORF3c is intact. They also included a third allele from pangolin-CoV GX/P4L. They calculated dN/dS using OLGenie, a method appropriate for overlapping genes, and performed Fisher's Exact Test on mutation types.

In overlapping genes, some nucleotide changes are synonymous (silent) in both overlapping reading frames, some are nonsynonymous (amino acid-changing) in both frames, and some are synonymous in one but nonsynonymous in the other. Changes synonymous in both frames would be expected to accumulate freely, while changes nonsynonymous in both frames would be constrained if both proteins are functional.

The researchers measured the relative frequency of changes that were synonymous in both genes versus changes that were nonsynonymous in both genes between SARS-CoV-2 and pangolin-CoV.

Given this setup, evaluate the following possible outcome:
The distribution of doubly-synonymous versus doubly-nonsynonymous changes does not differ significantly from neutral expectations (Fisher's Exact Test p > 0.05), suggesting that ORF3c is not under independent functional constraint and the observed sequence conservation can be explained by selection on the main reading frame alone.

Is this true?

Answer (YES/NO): NO